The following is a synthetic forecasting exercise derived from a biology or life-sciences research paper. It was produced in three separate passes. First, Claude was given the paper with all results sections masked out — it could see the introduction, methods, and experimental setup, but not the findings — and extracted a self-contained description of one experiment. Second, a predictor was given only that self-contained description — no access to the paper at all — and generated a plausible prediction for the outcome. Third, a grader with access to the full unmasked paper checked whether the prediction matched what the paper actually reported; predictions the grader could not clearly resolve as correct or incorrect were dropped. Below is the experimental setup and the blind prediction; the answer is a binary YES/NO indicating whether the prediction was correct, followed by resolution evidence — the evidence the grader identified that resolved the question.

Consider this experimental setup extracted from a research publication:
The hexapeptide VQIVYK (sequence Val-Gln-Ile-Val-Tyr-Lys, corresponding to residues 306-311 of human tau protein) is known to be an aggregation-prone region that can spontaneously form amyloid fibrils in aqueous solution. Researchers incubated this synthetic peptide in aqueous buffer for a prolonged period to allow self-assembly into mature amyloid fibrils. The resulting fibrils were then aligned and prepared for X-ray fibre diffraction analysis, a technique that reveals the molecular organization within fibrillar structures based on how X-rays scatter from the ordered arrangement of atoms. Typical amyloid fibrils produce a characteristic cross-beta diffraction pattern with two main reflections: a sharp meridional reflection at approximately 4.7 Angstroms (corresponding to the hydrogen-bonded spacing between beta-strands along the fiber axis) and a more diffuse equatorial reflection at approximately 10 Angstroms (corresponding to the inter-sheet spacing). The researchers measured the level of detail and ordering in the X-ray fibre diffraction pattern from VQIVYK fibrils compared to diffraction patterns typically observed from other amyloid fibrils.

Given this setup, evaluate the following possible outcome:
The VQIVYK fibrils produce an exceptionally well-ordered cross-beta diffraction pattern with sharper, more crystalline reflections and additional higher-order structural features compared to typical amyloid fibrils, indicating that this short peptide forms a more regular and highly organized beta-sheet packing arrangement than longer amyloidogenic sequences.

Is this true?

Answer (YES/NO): YES